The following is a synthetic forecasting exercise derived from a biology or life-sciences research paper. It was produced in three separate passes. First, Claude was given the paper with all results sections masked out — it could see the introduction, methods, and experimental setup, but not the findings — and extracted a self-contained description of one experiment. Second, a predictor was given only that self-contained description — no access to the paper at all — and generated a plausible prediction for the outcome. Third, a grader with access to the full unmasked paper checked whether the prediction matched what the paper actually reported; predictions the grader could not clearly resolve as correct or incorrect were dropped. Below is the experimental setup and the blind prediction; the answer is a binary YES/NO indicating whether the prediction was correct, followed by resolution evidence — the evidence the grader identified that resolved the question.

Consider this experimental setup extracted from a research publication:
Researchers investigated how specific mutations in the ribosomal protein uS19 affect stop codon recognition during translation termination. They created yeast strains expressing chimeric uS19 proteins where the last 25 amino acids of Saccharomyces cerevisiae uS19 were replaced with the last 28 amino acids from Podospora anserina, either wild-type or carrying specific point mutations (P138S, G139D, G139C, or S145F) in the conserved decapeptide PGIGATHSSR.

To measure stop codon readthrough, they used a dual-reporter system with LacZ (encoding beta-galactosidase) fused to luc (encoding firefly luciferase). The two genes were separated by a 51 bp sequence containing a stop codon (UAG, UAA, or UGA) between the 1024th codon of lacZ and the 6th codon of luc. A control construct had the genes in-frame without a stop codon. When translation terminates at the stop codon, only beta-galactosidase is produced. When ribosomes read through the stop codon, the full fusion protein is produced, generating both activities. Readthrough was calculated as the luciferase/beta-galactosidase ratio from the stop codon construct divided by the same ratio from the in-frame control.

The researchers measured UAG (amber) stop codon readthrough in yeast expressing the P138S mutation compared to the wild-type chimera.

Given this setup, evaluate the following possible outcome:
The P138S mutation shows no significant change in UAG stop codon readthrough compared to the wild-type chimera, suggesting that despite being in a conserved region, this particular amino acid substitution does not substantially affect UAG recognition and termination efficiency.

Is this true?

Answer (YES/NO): NO